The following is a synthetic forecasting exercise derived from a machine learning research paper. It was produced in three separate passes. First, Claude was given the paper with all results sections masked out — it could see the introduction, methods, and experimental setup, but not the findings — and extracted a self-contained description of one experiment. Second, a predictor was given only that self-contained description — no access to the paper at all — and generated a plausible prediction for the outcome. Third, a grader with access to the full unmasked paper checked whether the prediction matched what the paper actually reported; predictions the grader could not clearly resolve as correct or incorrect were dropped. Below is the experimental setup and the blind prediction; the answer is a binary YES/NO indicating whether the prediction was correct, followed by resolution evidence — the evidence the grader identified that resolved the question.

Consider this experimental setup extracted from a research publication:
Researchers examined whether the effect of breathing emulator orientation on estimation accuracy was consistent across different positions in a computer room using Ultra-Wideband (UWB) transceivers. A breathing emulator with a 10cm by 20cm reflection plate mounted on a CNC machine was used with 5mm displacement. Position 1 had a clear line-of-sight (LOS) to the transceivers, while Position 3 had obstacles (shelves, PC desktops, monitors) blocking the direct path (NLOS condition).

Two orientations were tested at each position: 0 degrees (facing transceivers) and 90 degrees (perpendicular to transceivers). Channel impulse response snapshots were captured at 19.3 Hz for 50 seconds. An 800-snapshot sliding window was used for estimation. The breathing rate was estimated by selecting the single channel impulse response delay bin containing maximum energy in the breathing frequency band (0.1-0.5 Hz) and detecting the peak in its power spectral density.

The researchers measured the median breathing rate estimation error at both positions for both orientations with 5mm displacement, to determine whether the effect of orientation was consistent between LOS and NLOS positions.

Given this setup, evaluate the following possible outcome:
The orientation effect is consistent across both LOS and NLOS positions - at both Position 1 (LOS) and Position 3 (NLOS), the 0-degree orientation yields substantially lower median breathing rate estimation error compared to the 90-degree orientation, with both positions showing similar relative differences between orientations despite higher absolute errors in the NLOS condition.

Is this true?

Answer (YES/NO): NO